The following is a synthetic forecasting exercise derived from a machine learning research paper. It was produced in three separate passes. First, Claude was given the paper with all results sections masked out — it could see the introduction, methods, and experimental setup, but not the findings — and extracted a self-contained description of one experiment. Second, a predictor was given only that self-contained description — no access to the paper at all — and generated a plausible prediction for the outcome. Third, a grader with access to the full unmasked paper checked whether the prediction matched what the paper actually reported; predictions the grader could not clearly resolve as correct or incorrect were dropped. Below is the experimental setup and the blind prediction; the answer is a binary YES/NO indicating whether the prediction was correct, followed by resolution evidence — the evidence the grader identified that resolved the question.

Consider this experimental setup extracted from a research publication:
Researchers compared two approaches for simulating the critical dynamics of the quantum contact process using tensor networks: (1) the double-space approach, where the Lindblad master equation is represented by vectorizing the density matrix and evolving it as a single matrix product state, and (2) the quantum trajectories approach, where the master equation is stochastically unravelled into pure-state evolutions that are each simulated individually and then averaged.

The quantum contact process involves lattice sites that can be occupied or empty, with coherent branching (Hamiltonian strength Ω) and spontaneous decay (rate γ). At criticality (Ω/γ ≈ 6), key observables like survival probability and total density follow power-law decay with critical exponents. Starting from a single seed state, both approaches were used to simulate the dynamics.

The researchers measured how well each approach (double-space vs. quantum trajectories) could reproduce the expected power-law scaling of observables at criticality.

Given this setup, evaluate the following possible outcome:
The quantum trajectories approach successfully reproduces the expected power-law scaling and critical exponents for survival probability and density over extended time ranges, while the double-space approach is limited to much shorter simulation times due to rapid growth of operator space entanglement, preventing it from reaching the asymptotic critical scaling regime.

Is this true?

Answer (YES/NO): YES